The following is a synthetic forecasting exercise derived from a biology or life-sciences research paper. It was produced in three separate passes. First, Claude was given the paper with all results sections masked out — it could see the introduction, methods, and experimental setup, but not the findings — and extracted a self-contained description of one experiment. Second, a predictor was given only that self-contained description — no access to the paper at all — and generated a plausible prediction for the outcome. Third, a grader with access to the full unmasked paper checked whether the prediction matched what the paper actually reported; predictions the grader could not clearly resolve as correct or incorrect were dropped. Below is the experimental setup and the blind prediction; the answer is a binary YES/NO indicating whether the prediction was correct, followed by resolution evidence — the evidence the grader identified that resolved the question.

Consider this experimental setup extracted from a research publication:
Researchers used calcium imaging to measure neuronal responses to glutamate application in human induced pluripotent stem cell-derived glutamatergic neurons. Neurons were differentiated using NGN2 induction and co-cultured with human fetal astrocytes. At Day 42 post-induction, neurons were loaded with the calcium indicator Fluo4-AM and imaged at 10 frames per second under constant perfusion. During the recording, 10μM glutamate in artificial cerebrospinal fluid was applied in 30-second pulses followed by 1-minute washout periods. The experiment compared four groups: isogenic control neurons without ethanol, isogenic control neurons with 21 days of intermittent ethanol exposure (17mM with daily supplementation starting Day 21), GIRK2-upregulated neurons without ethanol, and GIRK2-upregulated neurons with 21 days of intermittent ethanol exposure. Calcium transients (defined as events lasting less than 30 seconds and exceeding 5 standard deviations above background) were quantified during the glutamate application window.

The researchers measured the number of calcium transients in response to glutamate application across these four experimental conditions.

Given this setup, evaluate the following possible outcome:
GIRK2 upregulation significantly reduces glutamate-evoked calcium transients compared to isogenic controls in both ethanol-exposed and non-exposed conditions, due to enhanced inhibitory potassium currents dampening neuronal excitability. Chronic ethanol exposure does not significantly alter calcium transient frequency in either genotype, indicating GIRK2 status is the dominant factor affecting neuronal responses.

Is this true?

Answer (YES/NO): NO